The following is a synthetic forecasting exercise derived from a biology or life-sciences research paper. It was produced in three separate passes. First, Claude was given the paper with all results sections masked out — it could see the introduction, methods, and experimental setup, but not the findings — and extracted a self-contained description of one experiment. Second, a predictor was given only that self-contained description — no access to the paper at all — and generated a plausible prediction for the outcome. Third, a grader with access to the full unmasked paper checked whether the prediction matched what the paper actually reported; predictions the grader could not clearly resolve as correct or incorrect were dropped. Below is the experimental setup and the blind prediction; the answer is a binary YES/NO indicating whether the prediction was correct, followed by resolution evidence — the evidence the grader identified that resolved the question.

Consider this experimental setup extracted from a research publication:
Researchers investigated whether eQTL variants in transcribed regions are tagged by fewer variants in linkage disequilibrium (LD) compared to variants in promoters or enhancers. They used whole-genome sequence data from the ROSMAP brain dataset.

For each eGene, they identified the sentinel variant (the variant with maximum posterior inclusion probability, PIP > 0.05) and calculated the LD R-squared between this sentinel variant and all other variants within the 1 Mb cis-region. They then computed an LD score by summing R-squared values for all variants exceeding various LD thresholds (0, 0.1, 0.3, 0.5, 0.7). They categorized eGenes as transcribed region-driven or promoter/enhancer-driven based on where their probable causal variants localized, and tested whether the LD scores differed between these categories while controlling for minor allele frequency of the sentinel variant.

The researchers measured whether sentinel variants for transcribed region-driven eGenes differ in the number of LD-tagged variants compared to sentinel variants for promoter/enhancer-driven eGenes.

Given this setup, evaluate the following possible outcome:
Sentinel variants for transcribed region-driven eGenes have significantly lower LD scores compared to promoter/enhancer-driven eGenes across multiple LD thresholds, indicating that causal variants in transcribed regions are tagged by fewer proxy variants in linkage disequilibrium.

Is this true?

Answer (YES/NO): NO